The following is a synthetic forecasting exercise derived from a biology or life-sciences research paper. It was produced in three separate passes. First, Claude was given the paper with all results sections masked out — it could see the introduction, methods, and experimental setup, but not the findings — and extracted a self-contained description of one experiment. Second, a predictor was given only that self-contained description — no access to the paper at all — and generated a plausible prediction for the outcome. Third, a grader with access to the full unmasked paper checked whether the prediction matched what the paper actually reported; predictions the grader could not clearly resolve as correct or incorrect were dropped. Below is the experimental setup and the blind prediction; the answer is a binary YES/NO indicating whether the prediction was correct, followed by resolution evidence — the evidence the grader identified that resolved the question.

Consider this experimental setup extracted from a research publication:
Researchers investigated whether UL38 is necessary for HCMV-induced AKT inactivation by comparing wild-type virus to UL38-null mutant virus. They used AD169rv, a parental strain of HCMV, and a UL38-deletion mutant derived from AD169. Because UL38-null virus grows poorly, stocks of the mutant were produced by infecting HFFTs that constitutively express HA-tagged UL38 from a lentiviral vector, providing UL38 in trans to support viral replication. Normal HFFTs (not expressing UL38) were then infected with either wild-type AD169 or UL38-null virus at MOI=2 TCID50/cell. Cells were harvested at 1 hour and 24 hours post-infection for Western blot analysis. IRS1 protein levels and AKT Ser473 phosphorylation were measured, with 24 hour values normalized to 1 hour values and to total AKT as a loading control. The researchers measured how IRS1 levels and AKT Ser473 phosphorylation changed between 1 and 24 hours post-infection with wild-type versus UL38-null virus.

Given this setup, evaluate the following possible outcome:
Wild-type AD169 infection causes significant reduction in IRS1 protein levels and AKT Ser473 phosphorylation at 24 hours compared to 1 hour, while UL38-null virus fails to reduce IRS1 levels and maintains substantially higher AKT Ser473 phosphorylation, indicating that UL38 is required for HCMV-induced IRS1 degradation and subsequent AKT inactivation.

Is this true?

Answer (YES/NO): YES